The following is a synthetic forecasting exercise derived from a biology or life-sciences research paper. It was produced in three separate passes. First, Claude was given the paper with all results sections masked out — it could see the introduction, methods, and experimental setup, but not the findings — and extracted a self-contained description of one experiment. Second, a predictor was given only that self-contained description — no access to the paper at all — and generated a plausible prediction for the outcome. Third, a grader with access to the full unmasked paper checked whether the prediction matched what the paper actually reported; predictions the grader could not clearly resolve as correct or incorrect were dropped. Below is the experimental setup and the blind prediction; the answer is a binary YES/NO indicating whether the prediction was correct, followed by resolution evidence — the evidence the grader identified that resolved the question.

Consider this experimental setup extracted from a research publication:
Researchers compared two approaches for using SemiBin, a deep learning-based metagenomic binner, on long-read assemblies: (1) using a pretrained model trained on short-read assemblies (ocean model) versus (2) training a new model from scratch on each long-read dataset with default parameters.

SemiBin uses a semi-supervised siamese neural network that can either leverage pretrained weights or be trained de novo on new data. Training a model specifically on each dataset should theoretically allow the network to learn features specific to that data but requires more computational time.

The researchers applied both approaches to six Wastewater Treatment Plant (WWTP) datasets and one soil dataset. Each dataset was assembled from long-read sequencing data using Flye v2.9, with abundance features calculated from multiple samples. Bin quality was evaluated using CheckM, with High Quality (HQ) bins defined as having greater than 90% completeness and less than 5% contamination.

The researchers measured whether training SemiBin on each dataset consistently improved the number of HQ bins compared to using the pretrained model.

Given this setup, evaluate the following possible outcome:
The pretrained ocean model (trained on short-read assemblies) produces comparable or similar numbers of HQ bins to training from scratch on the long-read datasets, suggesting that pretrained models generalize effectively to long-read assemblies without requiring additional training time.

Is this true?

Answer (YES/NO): NO